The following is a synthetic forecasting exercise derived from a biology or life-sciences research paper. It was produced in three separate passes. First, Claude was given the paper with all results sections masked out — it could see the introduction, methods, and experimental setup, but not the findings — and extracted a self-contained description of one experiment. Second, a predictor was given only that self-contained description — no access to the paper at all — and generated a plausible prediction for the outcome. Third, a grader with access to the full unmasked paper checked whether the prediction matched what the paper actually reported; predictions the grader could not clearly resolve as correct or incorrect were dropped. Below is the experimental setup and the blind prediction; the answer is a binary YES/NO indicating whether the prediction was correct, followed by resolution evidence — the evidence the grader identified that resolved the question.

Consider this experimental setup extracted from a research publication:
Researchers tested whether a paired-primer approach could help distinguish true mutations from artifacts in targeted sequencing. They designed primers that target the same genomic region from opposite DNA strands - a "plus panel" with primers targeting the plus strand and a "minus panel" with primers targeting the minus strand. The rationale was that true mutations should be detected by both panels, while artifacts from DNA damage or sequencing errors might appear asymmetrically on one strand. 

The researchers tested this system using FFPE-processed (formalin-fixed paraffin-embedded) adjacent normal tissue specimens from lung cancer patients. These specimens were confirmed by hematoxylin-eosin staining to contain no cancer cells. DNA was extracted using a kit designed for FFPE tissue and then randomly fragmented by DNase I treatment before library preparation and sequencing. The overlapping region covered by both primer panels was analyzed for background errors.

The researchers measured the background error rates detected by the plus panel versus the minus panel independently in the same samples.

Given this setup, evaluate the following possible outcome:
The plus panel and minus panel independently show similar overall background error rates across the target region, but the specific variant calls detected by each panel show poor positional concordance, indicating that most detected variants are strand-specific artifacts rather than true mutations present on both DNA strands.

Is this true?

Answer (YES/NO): NO